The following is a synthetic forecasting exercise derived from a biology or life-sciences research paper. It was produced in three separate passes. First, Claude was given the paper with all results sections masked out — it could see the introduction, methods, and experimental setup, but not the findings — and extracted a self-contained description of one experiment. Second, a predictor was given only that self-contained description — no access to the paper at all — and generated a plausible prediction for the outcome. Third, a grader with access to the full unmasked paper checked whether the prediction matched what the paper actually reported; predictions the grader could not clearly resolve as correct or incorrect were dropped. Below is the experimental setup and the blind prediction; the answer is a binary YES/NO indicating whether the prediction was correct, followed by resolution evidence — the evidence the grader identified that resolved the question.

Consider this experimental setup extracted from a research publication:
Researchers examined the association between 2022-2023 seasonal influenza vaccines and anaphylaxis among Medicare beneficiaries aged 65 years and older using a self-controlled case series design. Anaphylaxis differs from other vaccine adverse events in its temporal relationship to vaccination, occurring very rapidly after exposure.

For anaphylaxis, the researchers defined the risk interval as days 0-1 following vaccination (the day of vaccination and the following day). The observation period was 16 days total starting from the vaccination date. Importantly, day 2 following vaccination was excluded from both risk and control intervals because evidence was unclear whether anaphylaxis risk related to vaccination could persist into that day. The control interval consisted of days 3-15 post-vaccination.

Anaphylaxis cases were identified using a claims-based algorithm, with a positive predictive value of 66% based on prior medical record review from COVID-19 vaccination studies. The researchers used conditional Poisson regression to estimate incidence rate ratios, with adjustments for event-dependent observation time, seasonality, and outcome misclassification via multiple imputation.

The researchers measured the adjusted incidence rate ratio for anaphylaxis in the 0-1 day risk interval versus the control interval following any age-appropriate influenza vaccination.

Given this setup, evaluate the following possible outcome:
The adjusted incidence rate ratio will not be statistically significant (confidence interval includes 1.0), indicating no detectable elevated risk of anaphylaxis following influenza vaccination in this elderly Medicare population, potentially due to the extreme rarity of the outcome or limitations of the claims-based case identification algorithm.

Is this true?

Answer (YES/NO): NO